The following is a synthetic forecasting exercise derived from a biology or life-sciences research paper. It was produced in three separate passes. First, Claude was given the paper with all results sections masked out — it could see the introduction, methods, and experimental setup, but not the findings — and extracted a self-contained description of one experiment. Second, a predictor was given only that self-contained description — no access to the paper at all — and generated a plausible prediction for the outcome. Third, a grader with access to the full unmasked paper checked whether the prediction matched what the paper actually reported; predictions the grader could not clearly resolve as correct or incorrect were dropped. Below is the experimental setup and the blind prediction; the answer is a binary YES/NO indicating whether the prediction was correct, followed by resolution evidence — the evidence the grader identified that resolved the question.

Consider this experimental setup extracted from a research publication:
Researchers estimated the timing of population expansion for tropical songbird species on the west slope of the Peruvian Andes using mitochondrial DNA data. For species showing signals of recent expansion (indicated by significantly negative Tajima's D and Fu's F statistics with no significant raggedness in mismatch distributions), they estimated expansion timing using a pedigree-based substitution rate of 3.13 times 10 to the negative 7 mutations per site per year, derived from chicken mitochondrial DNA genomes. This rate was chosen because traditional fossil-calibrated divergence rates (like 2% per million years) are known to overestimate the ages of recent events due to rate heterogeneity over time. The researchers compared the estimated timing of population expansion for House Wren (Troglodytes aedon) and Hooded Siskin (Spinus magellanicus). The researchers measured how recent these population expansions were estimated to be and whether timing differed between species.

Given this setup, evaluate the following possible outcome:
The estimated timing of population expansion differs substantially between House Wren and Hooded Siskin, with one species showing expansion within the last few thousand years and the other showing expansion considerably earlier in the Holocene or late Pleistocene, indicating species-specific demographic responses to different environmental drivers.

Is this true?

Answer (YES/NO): YES